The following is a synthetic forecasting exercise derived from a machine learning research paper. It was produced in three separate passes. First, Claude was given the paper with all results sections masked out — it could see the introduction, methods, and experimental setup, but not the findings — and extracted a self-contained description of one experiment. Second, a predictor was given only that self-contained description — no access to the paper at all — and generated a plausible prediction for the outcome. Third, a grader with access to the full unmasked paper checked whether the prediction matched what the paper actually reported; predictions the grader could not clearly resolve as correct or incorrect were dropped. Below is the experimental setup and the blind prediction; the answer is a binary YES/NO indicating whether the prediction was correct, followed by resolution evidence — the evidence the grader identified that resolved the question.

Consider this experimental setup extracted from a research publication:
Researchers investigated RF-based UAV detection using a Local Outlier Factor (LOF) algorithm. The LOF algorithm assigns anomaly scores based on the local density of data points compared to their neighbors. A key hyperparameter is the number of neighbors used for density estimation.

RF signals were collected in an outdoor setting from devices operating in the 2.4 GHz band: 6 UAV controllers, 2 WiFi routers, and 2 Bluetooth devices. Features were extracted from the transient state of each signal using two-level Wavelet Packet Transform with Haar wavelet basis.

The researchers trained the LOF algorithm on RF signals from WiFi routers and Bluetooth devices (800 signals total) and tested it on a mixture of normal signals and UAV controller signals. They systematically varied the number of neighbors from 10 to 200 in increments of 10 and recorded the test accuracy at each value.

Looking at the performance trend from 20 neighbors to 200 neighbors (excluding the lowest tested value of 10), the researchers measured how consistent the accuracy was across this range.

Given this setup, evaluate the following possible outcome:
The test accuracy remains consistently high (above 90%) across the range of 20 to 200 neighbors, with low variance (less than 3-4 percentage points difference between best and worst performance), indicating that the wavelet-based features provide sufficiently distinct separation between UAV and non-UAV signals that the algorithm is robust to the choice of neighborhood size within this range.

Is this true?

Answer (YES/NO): YES